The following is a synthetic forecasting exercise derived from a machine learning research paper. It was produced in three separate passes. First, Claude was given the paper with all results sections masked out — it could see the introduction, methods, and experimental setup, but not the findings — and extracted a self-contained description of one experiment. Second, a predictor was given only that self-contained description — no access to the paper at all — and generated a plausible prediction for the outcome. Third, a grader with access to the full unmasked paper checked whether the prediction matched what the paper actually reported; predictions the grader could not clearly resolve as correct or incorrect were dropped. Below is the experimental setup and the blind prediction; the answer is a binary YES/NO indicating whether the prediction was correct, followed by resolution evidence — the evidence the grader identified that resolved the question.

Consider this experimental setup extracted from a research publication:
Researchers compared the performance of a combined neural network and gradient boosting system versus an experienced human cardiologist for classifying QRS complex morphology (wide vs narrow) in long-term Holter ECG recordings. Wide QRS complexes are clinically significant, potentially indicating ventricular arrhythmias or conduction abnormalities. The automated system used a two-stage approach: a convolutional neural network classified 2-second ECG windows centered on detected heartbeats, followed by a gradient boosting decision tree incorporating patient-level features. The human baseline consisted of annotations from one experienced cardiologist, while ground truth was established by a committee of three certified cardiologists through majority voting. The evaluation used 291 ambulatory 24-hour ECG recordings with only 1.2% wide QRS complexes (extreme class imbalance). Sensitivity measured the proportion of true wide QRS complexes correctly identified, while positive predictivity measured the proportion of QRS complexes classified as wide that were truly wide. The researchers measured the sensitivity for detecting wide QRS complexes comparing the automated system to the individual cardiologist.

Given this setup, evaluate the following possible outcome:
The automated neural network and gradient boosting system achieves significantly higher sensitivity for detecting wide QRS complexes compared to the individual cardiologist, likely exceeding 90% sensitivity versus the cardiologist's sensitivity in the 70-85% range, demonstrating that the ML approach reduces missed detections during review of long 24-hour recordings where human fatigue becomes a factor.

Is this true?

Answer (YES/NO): NO